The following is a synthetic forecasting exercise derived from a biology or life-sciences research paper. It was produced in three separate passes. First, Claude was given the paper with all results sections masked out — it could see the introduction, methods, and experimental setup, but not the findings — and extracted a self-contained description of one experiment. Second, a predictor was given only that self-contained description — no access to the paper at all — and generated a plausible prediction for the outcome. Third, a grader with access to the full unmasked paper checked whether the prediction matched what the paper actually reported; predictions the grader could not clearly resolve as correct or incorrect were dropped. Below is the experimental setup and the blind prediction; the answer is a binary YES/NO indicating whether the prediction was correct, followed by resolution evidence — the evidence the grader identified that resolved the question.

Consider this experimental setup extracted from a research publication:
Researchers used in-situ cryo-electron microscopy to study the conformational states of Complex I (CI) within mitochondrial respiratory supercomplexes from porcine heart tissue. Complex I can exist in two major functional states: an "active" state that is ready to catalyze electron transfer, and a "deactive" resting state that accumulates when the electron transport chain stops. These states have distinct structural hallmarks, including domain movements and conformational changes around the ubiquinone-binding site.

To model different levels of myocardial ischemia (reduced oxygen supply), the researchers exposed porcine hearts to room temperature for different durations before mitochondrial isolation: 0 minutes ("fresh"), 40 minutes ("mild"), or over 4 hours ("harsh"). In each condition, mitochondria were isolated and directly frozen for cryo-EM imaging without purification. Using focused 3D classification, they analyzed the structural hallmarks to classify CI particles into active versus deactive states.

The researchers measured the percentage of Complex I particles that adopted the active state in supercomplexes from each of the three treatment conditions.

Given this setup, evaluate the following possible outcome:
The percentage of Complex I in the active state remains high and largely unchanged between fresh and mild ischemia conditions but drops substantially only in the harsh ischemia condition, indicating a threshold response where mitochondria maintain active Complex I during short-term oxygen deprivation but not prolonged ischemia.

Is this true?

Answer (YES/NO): NO